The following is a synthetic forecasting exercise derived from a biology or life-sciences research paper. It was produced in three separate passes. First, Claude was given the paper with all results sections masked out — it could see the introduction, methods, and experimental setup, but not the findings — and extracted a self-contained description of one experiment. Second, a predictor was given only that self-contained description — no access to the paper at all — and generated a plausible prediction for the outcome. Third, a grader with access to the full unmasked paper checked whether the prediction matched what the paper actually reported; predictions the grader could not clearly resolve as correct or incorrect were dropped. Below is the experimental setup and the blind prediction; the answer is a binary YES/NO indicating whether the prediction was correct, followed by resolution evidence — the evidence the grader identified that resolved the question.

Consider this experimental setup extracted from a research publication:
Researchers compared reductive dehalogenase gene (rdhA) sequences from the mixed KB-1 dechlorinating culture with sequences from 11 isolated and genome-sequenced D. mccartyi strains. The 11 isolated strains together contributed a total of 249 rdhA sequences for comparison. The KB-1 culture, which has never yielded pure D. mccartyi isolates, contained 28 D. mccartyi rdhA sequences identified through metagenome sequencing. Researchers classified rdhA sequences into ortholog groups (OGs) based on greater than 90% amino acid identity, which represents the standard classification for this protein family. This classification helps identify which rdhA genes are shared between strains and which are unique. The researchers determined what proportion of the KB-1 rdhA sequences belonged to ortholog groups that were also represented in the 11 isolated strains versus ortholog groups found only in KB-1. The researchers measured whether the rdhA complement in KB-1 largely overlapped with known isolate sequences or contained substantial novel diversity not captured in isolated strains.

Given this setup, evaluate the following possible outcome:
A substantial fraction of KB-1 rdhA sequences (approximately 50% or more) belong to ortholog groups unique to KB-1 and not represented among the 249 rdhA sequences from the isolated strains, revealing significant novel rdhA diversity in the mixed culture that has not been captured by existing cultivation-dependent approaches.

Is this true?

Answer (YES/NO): NO